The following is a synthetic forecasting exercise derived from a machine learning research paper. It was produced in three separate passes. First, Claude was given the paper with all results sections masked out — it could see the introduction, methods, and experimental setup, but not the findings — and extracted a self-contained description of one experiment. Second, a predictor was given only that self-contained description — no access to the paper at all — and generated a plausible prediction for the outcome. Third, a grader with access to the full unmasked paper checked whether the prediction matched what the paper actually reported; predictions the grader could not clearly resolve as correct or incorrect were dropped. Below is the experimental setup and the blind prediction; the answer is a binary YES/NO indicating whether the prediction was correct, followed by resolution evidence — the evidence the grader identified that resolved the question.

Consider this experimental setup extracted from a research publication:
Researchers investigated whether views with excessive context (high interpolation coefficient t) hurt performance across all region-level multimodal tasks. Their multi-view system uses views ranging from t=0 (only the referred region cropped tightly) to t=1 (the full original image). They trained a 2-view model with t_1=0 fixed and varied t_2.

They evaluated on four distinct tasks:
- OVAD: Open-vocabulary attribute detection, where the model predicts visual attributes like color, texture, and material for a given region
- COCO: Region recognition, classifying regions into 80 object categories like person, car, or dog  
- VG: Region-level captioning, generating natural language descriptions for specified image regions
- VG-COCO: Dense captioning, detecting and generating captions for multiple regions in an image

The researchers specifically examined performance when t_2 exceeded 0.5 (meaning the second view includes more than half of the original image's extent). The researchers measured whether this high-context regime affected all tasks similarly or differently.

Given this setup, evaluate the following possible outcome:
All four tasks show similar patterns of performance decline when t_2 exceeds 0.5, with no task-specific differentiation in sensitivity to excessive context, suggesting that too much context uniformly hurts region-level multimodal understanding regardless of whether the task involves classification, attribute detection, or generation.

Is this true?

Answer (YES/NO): NO